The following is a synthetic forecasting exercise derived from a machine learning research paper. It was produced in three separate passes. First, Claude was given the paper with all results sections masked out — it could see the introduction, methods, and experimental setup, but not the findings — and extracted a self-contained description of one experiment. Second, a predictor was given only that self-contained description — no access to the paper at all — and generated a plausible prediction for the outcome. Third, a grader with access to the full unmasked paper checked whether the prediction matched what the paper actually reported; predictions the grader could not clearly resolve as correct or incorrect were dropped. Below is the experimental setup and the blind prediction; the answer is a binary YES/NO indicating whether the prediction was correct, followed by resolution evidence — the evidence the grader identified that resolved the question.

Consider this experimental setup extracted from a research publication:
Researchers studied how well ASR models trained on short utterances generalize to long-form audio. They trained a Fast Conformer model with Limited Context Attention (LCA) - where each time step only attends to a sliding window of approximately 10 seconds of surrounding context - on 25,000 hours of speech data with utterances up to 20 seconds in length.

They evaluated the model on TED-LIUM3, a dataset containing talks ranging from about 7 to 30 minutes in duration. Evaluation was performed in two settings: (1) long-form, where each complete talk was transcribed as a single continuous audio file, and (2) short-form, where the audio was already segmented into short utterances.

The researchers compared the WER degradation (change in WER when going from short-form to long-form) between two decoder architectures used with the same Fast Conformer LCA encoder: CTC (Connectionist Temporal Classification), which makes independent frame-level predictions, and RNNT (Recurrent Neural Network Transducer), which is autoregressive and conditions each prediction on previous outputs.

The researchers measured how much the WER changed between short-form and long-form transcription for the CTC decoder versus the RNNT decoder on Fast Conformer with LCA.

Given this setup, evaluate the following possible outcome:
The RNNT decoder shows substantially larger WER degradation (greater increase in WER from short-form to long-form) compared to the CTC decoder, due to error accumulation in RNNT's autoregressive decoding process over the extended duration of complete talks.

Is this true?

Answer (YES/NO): YES